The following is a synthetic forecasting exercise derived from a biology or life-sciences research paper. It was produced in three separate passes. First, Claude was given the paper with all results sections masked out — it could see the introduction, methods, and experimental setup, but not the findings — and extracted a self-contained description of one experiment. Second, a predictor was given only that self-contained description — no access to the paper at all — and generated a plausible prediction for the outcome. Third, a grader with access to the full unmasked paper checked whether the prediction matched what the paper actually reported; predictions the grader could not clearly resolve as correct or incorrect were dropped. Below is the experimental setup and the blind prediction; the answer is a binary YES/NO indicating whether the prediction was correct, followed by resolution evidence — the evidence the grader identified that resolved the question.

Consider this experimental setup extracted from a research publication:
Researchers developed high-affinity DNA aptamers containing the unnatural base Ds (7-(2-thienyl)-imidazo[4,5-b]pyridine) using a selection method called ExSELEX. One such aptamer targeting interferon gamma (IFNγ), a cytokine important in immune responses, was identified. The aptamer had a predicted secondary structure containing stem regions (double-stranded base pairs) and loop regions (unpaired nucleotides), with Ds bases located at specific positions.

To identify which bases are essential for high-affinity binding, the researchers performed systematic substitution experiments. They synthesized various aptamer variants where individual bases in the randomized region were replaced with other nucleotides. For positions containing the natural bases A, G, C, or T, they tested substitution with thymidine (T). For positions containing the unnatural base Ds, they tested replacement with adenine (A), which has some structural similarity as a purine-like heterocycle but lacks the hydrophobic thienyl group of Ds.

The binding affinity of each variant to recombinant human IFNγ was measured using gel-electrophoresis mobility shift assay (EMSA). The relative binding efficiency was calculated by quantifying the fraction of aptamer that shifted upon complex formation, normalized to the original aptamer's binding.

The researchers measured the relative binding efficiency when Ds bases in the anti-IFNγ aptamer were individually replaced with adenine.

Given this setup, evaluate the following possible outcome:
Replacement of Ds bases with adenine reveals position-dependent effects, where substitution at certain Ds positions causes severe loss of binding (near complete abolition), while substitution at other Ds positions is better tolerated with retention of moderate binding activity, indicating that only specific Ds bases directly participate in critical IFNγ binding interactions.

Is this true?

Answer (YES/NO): YES